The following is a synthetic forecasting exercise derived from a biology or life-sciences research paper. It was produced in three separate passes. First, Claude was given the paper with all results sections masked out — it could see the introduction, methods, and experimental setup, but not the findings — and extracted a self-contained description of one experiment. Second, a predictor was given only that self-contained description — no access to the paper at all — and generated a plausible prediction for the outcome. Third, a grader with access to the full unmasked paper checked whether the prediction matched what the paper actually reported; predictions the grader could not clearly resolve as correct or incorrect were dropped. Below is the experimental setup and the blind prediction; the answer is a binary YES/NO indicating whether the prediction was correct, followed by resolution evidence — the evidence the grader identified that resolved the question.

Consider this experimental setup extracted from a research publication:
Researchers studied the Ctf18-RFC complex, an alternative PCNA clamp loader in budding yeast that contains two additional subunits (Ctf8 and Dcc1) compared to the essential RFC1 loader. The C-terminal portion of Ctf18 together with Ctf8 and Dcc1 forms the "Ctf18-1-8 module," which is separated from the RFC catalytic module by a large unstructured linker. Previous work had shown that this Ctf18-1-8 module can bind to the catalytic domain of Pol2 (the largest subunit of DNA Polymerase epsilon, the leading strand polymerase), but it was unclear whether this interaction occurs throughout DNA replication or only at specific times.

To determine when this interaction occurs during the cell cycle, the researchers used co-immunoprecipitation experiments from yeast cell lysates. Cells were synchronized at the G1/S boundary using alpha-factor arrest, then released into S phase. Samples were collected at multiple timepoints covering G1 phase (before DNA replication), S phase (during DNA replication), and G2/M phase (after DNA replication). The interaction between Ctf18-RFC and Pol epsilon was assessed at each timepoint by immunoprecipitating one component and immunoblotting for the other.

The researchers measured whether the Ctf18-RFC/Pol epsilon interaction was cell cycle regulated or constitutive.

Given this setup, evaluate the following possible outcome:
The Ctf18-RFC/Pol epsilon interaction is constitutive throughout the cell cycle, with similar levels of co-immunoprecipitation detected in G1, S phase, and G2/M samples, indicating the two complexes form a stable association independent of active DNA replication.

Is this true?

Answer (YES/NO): YES